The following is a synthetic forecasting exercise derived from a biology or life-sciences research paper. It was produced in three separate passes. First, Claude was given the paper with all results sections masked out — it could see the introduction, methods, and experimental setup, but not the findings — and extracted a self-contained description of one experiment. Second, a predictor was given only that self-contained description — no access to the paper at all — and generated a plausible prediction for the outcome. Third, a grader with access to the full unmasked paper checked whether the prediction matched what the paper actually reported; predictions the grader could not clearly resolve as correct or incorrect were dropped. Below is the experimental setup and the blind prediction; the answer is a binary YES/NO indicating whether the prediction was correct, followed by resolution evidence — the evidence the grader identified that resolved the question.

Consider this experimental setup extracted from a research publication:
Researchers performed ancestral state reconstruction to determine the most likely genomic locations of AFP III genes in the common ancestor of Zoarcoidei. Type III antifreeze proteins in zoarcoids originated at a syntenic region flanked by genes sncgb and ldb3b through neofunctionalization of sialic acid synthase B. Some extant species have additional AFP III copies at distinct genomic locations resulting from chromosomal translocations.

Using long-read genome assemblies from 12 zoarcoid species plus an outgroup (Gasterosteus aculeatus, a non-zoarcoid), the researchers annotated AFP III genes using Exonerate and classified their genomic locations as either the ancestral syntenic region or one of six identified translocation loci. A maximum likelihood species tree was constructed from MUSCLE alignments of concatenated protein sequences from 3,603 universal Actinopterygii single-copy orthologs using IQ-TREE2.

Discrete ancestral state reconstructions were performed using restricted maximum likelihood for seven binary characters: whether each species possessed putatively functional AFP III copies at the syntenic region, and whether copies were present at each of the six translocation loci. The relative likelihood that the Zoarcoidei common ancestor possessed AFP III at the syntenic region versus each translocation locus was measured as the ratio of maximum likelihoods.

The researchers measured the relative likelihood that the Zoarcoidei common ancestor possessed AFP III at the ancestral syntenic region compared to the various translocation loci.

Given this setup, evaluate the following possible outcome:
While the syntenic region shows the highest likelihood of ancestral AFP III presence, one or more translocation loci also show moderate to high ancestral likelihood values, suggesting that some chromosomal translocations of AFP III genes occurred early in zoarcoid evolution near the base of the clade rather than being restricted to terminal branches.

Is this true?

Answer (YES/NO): NO